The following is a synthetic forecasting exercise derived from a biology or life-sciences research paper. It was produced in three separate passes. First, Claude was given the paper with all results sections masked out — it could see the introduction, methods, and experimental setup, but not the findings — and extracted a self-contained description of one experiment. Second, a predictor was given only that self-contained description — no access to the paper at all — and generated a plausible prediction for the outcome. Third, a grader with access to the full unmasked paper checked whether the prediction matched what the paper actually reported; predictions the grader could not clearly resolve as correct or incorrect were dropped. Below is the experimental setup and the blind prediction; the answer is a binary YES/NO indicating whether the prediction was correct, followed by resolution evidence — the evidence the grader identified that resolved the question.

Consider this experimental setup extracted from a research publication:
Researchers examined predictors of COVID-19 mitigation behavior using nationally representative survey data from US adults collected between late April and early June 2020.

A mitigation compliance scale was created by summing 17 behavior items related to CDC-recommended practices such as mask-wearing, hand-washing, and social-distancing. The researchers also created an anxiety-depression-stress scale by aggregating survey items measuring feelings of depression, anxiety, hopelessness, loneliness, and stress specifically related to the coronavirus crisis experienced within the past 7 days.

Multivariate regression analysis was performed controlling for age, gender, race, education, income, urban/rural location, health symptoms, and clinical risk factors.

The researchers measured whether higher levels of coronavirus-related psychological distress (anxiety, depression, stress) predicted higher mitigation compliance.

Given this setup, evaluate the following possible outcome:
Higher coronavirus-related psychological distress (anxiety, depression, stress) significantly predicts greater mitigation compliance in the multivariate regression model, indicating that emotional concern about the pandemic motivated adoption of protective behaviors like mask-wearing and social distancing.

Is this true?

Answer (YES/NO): YES